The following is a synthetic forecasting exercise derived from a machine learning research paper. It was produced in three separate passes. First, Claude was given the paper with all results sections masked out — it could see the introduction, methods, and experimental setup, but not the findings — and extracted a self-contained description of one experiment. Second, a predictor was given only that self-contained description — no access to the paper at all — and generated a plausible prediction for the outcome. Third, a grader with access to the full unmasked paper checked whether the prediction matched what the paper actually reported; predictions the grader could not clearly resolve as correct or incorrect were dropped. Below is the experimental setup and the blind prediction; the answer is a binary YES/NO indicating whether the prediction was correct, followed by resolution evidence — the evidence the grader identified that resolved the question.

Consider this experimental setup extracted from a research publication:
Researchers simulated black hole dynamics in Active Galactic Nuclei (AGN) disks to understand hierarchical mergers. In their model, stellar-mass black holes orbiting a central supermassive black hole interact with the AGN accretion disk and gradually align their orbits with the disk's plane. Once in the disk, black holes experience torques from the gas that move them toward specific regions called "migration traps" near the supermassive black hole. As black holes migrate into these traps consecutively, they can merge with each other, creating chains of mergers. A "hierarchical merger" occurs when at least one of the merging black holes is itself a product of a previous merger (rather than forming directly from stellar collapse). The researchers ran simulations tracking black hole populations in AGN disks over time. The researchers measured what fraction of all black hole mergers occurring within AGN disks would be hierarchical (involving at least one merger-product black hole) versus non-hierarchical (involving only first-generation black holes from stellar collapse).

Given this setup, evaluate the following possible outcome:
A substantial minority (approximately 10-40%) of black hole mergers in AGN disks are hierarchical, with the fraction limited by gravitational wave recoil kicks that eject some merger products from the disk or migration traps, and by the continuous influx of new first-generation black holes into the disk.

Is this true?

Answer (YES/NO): NO